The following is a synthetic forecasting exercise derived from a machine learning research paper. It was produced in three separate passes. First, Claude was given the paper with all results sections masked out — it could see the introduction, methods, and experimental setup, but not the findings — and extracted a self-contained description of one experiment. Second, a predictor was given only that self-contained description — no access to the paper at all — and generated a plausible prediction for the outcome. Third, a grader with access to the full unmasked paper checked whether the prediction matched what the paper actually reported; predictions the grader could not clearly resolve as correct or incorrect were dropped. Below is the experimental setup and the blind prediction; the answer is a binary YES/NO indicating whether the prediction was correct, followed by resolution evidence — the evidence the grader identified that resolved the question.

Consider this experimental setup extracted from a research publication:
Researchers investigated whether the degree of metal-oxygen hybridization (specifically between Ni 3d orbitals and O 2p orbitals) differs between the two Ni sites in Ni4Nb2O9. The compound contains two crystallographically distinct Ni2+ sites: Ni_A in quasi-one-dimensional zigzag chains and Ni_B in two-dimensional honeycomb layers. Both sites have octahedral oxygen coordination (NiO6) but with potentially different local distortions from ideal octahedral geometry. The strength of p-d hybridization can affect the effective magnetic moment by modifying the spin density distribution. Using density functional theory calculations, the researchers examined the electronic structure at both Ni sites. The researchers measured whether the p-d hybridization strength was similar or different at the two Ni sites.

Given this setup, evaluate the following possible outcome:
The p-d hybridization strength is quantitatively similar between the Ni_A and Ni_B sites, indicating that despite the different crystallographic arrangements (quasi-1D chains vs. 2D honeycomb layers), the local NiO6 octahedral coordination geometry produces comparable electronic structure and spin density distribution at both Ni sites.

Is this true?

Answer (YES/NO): NO